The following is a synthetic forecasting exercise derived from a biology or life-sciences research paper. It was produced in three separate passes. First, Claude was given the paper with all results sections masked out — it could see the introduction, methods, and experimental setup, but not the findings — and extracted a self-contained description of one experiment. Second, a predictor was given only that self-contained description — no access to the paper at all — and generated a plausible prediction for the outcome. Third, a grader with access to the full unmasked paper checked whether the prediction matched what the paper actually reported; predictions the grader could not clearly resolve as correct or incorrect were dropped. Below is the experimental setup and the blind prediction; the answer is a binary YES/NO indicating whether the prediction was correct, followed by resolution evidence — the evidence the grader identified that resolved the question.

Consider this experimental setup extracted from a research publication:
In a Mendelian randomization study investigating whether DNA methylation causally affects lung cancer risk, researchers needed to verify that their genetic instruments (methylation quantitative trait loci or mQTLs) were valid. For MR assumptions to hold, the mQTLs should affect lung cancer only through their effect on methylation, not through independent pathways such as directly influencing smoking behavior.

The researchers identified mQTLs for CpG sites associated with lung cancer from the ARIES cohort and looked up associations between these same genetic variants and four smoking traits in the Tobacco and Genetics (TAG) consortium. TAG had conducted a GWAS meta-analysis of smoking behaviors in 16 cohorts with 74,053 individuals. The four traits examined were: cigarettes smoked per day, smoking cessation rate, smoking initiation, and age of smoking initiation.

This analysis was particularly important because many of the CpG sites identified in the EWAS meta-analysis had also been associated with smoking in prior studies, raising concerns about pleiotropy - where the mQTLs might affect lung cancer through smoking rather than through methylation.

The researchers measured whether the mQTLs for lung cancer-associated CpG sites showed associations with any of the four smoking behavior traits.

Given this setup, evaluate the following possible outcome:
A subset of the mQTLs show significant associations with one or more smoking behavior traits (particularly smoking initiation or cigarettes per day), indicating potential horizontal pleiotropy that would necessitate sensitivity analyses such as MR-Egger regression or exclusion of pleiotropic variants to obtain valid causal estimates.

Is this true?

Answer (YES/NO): NO